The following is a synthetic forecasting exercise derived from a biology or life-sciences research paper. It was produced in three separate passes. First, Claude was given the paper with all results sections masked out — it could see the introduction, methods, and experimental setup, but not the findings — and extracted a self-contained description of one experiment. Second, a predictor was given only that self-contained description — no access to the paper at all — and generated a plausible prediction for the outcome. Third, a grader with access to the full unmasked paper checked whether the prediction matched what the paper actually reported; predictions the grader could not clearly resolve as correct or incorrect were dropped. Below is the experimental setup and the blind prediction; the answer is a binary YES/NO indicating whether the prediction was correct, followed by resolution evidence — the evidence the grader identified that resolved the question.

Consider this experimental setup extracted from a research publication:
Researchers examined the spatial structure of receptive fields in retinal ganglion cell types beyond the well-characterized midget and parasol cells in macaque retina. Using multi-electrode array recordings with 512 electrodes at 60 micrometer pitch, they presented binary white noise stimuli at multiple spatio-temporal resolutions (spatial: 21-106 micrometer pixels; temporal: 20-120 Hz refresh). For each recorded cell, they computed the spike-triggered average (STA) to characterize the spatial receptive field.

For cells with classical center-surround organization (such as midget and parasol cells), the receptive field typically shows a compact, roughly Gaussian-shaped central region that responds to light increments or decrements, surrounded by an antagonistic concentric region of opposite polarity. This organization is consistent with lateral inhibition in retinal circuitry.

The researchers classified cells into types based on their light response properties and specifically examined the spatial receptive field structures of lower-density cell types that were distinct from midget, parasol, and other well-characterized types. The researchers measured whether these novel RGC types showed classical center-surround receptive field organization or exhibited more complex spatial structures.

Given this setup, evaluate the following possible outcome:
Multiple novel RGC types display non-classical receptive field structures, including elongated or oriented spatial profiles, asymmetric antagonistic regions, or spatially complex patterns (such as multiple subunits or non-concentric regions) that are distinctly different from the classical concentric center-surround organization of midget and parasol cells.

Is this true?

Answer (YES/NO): YES